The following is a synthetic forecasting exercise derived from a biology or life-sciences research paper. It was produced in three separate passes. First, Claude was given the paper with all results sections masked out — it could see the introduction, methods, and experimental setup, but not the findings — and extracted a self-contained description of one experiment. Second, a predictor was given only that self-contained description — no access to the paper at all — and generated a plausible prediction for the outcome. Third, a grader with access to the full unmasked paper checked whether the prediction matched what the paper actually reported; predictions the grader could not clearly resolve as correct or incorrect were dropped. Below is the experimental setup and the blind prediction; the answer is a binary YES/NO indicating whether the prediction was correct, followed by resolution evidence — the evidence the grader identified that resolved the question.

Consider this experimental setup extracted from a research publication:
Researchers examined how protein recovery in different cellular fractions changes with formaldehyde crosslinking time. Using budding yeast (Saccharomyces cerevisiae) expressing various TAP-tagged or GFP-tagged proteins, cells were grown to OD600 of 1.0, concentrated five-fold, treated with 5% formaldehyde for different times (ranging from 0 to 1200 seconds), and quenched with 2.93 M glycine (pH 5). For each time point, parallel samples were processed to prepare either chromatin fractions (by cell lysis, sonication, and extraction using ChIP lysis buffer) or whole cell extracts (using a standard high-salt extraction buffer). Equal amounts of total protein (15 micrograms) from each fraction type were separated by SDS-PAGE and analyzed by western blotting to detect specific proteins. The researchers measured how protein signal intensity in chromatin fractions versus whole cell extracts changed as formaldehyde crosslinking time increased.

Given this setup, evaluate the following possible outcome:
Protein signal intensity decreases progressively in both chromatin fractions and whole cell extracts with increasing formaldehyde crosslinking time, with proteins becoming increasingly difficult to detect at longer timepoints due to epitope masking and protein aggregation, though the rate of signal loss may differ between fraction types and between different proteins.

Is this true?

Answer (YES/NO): NO